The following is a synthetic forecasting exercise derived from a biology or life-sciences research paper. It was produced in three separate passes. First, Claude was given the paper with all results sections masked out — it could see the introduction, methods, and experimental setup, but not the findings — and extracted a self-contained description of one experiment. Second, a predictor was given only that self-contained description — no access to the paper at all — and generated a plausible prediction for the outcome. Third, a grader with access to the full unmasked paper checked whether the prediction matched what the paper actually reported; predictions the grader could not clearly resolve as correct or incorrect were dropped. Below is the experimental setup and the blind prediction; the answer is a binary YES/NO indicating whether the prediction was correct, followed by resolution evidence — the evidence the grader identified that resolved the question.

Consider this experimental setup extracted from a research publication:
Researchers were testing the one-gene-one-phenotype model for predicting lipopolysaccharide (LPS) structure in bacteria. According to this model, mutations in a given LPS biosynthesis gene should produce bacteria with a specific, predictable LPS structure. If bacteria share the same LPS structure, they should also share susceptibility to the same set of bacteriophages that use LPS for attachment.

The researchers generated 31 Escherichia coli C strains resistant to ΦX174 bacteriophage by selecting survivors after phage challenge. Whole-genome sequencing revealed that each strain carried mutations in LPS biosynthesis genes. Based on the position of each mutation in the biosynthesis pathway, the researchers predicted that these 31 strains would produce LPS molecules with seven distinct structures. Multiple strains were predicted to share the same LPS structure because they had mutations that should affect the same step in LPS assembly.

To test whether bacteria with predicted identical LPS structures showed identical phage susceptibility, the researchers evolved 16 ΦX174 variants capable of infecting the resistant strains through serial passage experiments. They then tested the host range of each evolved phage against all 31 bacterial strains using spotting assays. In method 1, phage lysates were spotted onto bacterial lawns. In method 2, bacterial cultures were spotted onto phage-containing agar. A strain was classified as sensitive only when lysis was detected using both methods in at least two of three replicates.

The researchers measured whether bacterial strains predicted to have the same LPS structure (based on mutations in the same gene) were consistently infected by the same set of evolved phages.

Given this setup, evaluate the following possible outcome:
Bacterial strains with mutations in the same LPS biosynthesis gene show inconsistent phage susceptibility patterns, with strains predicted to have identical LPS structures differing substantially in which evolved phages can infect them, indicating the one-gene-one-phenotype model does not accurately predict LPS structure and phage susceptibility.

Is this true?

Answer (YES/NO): YES